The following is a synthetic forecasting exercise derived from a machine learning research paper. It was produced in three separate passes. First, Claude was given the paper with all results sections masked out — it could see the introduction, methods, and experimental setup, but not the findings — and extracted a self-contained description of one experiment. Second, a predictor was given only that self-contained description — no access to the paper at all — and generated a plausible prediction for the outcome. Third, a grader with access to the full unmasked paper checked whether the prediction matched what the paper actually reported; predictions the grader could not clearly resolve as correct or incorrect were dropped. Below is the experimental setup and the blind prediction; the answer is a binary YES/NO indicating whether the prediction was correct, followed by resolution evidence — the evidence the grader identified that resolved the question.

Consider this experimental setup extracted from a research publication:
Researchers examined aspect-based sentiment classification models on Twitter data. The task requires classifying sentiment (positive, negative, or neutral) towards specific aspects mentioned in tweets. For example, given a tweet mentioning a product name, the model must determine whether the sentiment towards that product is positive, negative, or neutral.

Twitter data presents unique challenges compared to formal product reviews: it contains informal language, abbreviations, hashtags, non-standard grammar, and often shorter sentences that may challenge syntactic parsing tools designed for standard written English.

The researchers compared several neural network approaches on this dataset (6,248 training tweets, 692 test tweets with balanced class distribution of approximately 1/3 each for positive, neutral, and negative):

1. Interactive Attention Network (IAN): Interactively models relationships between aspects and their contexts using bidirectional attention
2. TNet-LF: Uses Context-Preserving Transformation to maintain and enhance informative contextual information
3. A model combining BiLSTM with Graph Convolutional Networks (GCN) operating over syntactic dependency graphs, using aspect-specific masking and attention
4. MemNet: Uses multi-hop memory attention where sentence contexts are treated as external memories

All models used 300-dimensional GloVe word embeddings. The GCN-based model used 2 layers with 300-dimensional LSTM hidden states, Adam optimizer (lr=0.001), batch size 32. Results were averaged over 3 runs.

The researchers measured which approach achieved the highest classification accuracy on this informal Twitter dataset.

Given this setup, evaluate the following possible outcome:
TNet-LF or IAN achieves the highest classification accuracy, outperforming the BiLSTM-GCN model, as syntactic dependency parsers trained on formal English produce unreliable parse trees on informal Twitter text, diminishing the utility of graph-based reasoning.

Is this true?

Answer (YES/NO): YES